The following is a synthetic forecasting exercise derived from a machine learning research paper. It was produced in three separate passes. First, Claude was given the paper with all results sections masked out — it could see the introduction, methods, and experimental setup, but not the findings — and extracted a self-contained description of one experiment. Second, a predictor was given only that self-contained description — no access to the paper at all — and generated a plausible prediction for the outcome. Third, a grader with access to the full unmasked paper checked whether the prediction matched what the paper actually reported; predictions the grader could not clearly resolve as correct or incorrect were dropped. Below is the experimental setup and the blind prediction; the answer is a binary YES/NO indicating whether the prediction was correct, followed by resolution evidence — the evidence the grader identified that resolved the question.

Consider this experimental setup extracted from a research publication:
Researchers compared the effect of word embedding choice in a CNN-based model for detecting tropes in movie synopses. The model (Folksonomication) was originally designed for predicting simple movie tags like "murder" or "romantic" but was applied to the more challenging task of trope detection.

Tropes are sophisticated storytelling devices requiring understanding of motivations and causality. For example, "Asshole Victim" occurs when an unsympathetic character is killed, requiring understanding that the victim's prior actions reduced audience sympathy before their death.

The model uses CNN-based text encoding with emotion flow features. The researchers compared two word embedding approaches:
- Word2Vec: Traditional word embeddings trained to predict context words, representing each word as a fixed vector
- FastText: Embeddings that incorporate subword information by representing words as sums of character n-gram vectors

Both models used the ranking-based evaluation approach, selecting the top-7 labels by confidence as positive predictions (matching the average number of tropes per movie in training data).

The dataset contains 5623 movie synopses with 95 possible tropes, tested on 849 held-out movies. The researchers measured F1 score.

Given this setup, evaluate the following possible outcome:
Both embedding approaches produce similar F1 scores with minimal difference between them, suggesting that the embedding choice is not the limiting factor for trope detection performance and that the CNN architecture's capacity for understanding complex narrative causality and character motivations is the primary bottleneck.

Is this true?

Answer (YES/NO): NO